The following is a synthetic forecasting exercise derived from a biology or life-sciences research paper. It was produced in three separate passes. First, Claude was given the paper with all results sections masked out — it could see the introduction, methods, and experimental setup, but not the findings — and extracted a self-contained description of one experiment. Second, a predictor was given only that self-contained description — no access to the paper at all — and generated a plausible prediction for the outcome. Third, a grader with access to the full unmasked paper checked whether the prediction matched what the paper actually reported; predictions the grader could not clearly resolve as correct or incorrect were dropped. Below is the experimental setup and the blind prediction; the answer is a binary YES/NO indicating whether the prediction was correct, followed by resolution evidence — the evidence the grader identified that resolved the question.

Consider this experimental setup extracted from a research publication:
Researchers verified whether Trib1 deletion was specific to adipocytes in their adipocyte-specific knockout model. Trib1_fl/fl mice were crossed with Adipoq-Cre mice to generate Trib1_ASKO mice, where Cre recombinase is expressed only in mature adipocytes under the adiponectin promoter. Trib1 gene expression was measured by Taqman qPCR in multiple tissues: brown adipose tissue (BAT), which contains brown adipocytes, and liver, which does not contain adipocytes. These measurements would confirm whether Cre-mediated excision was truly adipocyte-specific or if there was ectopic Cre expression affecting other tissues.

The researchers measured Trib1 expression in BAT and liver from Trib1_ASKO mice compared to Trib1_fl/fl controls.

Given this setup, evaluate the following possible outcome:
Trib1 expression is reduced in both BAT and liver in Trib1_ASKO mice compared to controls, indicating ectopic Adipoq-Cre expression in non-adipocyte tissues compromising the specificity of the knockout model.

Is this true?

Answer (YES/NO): NO